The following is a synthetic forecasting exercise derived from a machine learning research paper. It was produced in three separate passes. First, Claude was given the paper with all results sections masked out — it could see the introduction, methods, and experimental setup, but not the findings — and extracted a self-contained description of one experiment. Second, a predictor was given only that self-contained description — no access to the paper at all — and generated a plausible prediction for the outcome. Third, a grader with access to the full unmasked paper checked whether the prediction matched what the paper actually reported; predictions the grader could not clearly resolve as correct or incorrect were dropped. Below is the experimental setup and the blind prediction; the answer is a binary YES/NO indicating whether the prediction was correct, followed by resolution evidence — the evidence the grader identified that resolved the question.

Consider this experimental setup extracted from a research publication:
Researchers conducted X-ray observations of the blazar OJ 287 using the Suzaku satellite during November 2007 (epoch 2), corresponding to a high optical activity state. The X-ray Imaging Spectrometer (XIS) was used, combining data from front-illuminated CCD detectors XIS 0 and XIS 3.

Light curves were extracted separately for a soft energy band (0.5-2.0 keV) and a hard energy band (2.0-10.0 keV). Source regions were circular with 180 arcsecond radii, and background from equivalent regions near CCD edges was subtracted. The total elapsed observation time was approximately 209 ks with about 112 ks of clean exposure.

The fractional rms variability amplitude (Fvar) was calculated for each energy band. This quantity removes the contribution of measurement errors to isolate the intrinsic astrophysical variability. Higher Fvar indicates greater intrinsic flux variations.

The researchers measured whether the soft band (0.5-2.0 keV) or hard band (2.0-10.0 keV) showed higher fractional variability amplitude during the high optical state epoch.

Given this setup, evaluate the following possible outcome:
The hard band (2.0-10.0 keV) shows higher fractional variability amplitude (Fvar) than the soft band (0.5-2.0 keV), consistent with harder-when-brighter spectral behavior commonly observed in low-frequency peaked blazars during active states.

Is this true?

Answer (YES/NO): YES